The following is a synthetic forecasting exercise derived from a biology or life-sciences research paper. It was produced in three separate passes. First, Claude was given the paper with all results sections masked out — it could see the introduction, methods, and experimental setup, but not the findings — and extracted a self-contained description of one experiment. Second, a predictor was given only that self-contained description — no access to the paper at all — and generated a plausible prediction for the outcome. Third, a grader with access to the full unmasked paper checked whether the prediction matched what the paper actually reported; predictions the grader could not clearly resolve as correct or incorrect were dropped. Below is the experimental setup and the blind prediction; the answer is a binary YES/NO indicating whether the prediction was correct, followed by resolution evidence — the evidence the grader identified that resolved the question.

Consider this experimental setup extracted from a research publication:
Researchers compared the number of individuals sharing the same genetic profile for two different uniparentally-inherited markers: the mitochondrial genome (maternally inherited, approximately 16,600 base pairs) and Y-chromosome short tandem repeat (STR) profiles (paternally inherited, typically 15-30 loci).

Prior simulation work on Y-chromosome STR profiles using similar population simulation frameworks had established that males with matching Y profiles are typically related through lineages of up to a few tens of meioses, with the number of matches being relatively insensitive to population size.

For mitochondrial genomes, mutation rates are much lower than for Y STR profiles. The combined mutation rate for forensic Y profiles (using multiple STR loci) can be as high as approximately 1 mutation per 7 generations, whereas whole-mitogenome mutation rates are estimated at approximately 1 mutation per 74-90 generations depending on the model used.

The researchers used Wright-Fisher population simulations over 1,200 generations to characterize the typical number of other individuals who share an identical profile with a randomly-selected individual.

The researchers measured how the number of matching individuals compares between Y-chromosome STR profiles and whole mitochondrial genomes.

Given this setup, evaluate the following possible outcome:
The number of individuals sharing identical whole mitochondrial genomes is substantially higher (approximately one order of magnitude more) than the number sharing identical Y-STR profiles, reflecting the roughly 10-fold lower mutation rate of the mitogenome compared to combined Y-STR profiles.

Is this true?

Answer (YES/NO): YES